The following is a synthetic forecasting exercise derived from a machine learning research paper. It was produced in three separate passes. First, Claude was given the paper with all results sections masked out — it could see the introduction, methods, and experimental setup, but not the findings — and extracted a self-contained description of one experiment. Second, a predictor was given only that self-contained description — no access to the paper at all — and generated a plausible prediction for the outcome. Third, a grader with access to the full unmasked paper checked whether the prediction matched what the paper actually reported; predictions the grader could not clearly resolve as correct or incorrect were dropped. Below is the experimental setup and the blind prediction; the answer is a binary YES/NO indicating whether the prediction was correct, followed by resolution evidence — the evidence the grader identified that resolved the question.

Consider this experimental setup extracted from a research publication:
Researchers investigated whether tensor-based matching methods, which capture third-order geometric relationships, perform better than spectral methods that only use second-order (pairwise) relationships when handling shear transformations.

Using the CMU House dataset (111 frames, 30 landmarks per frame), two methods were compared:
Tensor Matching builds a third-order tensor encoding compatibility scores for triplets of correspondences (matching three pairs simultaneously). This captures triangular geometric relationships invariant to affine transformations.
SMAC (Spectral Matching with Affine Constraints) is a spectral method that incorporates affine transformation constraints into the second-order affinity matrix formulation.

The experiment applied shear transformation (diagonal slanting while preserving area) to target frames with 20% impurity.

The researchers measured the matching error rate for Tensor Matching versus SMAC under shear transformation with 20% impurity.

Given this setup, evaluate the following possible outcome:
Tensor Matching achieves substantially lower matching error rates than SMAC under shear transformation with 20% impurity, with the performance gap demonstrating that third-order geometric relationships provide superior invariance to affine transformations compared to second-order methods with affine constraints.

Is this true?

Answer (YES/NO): YES